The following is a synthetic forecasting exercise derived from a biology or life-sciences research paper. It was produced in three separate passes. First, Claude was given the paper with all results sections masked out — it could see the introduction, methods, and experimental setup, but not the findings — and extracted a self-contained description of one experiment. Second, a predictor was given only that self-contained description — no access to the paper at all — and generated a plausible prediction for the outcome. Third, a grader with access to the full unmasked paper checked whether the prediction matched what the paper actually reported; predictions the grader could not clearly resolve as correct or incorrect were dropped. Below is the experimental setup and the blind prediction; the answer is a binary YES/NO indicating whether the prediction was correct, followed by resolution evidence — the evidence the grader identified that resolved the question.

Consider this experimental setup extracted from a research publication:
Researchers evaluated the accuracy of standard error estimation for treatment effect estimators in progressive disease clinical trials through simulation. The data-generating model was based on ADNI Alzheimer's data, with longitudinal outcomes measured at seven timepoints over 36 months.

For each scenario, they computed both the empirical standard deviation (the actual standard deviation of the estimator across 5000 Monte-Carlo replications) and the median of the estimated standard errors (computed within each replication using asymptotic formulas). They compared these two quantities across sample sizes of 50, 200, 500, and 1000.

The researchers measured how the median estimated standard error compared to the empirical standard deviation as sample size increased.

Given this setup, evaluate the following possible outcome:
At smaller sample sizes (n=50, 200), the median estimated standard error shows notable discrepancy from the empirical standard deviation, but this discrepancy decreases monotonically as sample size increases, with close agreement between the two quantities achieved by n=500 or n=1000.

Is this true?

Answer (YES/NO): YES